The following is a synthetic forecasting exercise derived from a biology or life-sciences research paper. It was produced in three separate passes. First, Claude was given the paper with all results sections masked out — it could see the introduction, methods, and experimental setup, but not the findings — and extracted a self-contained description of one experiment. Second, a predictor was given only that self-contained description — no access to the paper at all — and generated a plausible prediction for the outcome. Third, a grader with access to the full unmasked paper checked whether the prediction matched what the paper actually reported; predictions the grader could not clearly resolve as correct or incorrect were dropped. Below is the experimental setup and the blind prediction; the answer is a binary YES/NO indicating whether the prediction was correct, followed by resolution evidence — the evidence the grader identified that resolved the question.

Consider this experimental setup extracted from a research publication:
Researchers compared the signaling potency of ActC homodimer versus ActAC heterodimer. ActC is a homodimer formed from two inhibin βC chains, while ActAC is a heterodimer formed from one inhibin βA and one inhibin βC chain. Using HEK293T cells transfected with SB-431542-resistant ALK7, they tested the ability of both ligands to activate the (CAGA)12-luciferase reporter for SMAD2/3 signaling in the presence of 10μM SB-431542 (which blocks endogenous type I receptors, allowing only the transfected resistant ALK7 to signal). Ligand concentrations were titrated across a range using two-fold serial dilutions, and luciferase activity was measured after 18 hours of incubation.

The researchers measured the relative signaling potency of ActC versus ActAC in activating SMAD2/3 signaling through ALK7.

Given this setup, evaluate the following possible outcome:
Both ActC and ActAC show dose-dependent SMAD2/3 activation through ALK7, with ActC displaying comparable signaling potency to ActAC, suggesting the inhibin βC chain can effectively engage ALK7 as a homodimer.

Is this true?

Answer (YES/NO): YES